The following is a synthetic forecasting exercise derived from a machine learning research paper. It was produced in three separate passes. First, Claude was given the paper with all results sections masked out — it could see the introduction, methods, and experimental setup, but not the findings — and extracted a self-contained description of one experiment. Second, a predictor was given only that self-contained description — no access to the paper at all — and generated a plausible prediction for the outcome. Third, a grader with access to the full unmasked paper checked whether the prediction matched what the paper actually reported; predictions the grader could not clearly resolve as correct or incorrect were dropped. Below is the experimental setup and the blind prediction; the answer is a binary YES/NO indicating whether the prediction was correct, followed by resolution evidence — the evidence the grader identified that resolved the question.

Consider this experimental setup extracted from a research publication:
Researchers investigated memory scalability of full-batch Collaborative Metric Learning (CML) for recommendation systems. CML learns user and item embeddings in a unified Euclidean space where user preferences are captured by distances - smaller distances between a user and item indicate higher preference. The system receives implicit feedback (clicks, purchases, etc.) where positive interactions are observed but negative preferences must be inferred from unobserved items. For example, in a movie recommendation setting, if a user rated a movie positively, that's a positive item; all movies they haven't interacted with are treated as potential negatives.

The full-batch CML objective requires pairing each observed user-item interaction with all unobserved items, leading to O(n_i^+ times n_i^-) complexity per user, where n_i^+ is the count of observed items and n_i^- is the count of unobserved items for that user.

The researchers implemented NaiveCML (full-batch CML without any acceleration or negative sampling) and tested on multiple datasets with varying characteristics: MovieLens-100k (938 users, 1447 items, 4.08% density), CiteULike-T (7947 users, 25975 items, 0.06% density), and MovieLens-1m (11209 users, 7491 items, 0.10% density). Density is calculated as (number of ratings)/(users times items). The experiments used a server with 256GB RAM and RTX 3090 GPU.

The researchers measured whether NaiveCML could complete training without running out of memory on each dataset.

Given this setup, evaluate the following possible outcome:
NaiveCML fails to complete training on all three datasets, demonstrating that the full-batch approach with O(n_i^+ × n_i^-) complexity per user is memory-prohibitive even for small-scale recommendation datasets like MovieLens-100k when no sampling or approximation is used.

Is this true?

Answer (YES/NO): NO